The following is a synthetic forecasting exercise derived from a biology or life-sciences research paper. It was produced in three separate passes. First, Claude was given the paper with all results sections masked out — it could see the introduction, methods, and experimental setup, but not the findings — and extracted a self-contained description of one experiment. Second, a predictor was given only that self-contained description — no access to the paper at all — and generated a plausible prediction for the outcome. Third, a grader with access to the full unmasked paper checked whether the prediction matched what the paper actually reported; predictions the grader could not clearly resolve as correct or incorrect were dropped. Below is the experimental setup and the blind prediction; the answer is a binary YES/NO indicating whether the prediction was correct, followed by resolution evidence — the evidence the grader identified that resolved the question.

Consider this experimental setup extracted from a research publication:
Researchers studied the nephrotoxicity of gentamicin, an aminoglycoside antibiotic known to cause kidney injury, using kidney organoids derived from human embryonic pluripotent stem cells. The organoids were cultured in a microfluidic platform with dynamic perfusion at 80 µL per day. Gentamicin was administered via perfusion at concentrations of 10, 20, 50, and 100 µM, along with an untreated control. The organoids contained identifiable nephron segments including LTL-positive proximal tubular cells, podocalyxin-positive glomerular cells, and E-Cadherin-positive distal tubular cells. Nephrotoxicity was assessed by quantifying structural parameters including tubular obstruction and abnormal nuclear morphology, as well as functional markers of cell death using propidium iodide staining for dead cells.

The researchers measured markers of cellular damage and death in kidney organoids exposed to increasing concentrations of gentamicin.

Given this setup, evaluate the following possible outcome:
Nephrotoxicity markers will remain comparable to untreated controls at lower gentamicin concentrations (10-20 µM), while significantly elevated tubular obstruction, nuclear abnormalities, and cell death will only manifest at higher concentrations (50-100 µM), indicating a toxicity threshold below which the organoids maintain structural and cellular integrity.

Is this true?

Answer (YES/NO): NO